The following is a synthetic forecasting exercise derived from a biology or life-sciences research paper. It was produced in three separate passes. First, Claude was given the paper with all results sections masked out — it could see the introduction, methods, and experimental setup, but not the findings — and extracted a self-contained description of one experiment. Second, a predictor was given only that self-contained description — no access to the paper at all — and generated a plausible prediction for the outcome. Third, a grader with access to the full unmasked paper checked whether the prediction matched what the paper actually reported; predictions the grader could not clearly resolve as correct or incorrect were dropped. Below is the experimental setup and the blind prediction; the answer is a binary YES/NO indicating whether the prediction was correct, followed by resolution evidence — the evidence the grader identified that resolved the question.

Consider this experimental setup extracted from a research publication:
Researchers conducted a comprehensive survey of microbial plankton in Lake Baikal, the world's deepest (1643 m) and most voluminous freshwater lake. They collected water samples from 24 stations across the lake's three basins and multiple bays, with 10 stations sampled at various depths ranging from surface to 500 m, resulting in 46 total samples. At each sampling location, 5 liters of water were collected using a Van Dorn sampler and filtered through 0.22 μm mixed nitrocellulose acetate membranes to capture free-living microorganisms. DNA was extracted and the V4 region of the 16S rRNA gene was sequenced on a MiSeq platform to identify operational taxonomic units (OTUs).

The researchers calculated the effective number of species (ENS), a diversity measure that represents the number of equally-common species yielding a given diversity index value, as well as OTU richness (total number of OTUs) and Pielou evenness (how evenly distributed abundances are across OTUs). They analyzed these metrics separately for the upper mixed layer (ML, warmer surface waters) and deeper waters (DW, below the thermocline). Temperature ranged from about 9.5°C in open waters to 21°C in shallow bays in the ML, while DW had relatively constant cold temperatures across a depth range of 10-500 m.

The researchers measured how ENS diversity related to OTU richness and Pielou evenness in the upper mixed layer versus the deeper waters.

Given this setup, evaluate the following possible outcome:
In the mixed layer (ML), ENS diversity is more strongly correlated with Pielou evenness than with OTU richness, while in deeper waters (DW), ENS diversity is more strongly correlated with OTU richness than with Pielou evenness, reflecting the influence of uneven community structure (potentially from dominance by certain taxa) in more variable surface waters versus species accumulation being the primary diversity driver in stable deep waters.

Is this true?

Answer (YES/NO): NO